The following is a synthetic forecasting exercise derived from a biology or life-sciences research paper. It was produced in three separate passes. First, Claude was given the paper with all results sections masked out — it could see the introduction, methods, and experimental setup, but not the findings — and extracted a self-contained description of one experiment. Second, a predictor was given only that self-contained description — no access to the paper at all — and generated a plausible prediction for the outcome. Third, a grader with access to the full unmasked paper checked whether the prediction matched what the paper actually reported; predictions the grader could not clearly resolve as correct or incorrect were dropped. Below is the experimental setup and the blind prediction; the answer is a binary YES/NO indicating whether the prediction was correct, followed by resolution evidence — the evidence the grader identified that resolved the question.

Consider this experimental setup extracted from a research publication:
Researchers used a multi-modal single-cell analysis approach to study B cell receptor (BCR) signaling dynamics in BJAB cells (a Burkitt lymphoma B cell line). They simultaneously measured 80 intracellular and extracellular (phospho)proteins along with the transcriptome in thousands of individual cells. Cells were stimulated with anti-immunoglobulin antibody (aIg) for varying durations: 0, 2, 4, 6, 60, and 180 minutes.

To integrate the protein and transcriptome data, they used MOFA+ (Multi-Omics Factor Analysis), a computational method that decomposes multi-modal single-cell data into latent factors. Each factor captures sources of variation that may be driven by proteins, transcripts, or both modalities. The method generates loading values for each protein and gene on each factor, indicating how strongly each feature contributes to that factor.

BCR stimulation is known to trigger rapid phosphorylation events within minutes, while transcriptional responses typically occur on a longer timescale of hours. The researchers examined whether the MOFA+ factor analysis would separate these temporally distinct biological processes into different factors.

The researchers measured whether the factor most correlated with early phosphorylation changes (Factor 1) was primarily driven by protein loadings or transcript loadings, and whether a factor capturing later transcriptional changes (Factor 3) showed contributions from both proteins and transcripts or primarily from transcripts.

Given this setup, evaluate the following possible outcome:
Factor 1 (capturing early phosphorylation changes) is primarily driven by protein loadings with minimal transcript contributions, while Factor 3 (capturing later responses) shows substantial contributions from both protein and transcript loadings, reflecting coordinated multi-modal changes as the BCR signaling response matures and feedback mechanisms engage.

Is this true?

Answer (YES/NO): YES